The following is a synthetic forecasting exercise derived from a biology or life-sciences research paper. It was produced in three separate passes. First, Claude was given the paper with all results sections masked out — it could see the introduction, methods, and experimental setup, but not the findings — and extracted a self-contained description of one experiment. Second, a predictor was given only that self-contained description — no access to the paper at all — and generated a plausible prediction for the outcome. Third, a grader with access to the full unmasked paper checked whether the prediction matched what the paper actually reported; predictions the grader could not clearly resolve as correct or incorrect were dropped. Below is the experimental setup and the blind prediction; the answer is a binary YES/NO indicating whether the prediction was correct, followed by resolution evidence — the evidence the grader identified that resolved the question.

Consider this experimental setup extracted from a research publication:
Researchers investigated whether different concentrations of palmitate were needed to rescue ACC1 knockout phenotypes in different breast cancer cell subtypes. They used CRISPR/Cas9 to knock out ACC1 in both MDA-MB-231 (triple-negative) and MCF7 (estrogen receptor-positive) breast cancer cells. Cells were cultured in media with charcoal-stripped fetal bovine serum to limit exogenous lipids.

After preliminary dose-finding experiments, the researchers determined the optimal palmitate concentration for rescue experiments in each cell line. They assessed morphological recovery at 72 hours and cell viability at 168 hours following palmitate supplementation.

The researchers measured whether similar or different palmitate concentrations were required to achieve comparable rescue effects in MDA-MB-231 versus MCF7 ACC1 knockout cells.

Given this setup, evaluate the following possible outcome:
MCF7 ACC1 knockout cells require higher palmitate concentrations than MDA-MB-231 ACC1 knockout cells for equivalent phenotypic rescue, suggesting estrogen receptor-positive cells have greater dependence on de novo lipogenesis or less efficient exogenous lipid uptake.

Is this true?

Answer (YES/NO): YES